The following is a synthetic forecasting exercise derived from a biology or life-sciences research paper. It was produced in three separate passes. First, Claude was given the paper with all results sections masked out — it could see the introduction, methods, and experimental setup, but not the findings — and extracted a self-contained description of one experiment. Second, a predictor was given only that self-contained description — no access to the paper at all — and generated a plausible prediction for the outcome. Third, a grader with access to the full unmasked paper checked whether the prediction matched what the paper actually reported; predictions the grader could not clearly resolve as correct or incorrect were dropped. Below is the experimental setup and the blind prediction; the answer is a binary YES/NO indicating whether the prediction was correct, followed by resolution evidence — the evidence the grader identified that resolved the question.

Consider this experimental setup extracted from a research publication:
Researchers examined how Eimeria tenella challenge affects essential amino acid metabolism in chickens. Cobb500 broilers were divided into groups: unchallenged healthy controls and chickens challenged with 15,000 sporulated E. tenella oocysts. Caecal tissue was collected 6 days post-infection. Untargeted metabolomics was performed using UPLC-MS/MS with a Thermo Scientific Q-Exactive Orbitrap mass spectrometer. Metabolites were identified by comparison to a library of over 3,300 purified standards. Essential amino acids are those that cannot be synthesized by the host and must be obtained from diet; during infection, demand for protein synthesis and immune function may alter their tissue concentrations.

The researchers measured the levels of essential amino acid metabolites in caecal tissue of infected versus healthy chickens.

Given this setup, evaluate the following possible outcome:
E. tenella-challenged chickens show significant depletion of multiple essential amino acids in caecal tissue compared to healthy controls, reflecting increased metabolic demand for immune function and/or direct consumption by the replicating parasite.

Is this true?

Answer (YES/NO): NO